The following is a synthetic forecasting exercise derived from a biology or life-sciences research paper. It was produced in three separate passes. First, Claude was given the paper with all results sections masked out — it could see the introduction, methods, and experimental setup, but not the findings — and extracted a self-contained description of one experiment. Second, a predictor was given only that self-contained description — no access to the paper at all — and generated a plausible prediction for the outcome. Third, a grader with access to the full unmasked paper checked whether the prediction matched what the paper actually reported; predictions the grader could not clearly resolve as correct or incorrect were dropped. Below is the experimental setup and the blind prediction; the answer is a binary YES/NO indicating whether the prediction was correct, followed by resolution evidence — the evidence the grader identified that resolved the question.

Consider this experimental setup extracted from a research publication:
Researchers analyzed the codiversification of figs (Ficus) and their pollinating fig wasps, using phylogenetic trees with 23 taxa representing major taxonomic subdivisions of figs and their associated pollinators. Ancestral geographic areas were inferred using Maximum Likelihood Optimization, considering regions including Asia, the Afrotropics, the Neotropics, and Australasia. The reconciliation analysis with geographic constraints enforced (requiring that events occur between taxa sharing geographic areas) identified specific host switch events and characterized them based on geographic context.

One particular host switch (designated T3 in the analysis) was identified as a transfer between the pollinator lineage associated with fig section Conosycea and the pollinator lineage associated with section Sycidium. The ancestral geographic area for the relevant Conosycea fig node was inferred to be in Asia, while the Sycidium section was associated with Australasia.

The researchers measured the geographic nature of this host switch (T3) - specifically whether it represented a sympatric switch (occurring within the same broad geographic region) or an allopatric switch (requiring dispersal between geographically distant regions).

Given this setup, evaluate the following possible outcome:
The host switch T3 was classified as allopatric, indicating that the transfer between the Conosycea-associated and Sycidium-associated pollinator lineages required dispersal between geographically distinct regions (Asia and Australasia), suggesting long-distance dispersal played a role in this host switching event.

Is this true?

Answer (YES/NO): YES